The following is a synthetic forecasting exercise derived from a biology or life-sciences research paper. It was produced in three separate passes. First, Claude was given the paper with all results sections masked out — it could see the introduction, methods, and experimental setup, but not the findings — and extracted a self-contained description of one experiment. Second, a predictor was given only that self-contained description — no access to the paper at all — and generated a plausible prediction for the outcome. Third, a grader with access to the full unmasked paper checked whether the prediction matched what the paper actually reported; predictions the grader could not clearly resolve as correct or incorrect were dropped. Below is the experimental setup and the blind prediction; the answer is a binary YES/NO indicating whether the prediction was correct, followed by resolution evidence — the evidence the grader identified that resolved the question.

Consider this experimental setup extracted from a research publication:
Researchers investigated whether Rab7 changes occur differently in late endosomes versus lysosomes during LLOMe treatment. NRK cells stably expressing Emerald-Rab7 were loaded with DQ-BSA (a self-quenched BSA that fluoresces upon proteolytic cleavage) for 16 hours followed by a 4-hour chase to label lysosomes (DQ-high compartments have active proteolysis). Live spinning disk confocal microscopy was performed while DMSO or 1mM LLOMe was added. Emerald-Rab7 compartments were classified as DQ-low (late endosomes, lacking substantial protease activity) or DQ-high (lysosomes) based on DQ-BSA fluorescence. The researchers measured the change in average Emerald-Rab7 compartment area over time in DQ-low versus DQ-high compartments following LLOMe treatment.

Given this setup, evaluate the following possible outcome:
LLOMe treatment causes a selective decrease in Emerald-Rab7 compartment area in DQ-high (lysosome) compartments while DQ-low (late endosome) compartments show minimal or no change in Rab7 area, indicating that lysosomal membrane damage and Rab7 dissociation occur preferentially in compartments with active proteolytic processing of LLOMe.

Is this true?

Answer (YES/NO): NO